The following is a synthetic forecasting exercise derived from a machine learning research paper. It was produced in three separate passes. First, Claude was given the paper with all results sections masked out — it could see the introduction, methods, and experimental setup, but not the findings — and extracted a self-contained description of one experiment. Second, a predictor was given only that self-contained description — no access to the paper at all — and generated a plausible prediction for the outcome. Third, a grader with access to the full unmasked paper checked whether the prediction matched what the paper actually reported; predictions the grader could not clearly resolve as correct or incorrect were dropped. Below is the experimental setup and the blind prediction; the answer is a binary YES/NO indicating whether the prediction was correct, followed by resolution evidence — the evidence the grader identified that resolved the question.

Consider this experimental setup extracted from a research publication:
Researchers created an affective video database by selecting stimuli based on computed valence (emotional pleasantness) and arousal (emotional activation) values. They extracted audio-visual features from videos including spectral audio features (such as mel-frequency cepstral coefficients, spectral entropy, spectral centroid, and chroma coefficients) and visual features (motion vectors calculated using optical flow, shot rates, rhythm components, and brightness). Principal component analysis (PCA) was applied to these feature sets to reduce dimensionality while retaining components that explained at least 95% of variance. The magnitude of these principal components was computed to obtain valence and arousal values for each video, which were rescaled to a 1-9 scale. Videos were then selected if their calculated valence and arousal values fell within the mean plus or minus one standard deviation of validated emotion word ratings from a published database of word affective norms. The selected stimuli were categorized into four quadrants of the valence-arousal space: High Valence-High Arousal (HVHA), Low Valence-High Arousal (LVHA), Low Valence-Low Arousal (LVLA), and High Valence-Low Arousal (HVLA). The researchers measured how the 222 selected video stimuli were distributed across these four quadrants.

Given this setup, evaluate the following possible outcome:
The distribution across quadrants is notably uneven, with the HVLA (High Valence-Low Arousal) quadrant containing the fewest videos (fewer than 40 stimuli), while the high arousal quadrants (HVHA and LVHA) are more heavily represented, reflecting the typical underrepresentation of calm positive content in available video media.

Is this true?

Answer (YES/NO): NO